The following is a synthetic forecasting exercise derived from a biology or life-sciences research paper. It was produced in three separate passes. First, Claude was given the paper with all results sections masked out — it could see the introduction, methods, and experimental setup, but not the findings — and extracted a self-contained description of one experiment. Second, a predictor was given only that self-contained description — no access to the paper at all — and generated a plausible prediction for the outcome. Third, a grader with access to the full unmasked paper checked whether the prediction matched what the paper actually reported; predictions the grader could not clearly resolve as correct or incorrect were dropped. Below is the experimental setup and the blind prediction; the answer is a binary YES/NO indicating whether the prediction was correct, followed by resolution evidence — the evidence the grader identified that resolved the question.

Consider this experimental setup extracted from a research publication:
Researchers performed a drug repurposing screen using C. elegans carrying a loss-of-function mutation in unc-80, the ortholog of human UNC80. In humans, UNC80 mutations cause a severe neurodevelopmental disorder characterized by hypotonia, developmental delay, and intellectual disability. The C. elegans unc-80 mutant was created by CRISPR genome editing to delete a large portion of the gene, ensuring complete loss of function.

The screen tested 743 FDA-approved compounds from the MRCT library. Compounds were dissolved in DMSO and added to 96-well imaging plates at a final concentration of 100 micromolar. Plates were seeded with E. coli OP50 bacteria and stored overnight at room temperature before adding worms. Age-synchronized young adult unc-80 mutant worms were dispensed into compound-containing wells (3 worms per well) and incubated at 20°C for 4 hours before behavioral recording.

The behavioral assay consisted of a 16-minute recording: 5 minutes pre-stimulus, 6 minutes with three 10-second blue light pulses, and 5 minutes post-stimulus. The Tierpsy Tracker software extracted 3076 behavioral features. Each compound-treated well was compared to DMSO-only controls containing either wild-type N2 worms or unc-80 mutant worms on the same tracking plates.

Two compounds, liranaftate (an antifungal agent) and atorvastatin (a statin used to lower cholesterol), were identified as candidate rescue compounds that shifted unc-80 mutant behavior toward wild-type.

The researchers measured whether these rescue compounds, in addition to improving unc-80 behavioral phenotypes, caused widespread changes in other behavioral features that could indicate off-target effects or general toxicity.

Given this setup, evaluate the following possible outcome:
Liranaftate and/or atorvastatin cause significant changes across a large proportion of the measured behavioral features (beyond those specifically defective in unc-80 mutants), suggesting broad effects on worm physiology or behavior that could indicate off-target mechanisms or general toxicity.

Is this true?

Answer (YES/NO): NO